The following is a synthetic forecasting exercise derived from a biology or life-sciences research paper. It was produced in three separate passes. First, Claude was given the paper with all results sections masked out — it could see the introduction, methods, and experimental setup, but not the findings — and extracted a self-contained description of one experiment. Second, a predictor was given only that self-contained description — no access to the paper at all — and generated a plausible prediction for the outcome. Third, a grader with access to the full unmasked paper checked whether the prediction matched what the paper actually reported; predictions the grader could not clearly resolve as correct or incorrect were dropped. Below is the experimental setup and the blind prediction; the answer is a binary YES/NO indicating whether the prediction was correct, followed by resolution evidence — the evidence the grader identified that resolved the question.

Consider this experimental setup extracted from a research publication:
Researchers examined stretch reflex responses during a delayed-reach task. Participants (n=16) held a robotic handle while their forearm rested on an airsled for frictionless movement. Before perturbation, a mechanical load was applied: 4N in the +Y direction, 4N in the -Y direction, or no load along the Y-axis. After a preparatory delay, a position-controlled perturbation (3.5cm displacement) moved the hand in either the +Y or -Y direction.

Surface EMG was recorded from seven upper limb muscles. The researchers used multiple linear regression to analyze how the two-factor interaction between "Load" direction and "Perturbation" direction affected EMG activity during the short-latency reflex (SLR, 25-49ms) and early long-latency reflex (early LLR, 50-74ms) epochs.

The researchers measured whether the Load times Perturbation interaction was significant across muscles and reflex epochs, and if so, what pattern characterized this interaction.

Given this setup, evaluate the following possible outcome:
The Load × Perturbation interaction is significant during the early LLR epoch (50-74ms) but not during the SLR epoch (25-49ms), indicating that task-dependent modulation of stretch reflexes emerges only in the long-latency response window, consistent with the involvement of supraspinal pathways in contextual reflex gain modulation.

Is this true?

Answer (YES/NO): NO